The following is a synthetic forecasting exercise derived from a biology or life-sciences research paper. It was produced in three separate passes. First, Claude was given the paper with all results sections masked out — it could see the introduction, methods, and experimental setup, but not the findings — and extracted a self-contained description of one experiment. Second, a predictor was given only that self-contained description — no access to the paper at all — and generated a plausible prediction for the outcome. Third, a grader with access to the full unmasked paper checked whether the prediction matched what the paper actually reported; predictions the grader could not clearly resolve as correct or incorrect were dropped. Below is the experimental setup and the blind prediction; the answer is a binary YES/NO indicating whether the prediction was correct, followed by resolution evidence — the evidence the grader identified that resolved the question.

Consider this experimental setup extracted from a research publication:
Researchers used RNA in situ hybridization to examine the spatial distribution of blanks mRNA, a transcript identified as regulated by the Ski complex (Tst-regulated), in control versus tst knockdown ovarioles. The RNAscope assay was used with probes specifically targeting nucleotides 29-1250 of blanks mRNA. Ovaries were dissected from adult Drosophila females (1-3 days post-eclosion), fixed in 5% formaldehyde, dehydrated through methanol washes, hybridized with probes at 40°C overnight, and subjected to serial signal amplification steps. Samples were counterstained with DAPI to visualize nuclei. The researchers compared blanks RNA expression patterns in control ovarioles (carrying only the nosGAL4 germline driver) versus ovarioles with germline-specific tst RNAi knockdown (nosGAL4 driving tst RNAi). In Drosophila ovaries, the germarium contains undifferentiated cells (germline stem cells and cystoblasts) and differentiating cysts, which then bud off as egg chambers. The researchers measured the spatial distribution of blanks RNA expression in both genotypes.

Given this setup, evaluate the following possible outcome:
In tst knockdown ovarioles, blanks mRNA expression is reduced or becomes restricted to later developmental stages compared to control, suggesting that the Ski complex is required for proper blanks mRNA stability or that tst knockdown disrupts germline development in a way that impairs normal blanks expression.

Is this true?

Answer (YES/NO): NO